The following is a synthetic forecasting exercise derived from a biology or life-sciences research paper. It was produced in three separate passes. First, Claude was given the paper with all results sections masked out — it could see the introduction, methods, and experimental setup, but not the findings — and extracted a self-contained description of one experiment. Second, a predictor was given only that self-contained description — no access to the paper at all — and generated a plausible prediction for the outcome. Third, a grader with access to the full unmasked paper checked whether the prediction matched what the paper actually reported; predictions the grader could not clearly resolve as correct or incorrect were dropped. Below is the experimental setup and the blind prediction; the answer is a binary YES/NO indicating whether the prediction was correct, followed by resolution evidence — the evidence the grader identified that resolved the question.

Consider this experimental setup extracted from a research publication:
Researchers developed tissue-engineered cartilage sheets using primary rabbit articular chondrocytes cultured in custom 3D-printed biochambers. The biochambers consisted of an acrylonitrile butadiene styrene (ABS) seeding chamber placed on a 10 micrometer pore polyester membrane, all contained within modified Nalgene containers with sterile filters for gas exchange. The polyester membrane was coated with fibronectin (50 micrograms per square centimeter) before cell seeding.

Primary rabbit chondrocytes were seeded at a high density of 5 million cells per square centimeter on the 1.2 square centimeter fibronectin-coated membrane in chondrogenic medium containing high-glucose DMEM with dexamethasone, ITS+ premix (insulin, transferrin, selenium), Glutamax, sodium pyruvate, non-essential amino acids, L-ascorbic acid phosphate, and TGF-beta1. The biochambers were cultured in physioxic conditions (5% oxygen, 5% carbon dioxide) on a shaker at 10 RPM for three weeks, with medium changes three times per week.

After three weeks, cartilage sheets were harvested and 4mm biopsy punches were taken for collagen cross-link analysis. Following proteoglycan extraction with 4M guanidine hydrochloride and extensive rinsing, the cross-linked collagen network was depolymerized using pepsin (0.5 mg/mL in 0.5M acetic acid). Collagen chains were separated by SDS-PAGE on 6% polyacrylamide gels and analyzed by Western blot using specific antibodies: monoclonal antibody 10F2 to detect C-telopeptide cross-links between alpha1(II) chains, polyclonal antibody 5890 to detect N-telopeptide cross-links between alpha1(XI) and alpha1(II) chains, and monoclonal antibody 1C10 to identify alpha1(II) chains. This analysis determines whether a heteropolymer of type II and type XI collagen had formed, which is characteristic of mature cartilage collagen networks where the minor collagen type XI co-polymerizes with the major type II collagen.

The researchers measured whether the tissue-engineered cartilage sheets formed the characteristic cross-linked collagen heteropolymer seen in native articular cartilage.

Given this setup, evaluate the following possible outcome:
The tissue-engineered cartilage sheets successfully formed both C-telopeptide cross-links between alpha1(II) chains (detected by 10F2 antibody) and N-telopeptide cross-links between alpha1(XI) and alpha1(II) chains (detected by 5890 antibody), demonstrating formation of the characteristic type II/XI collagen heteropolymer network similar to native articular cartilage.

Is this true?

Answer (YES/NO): YES